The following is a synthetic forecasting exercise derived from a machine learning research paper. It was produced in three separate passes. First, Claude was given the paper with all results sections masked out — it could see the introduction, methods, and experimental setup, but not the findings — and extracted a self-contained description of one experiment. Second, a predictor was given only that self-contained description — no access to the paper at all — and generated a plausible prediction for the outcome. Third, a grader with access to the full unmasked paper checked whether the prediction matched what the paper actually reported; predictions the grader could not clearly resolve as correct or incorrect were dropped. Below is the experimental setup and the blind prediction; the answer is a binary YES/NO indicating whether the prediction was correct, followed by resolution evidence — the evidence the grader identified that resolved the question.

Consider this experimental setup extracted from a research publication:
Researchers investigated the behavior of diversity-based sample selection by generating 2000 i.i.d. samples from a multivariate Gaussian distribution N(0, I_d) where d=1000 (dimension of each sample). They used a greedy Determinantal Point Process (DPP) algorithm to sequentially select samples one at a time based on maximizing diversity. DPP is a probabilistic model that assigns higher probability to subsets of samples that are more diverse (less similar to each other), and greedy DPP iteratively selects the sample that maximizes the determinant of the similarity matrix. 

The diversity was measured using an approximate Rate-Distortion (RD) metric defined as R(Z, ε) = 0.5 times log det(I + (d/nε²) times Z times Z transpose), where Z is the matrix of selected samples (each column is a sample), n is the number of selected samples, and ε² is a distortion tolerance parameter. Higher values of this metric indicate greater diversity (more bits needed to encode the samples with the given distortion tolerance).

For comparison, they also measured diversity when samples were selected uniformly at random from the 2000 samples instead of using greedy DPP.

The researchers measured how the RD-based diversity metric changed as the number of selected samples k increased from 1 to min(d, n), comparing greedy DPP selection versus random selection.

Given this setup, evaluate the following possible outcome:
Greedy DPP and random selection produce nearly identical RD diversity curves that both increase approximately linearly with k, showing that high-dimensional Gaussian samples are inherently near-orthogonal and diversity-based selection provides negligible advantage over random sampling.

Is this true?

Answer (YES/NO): NO